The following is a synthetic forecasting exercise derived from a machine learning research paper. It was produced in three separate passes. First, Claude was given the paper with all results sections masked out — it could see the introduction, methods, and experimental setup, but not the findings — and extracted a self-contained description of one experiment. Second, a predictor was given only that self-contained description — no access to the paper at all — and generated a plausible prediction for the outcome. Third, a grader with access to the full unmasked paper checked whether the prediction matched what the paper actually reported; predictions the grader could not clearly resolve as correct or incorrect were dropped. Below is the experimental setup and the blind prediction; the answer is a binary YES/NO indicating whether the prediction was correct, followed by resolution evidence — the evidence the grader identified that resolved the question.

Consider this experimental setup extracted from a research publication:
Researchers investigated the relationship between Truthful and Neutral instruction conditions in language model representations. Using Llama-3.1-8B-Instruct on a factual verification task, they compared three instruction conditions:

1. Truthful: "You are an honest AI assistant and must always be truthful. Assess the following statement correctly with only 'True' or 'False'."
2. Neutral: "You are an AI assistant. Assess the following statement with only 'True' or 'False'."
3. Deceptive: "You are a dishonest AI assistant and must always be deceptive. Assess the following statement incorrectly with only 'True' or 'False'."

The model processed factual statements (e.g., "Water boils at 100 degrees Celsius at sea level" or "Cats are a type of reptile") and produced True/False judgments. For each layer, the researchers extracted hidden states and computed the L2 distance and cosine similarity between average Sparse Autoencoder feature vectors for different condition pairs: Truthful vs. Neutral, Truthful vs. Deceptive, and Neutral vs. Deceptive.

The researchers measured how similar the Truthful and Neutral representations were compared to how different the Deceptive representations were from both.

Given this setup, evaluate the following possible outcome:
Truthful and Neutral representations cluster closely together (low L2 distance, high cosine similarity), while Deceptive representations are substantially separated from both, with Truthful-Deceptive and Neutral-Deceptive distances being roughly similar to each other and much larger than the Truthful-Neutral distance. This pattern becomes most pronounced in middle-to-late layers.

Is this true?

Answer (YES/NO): NO